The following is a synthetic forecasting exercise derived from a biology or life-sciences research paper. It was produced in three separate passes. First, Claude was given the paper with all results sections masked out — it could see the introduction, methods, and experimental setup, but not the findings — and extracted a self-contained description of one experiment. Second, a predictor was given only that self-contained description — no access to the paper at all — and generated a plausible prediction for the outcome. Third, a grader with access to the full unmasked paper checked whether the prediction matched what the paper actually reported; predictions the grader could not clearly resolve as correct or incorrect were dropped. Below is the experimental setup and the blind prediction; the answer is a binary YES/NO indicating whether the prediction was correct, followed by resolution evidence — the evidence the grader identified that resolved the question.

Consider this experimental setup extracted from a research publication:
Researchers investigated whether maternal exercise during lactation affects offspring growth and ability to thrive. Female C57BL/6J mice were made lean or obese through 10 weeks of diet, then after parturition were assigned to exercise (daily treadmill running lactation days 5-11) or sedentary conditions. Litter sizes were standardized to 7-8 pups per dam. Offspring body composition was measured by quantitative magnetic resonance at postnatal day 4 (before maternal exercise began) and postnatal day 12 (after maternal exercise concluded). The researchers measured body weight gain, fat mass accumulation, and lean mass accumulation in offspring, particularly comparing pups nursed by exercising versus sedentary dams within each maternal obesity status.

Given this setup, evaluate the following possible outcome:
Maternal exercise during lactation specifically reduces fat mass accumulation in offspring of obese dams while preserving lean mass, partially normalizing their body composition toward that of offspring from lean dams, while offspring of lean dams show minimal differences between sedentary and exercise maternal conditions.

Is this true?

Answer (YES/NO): NO